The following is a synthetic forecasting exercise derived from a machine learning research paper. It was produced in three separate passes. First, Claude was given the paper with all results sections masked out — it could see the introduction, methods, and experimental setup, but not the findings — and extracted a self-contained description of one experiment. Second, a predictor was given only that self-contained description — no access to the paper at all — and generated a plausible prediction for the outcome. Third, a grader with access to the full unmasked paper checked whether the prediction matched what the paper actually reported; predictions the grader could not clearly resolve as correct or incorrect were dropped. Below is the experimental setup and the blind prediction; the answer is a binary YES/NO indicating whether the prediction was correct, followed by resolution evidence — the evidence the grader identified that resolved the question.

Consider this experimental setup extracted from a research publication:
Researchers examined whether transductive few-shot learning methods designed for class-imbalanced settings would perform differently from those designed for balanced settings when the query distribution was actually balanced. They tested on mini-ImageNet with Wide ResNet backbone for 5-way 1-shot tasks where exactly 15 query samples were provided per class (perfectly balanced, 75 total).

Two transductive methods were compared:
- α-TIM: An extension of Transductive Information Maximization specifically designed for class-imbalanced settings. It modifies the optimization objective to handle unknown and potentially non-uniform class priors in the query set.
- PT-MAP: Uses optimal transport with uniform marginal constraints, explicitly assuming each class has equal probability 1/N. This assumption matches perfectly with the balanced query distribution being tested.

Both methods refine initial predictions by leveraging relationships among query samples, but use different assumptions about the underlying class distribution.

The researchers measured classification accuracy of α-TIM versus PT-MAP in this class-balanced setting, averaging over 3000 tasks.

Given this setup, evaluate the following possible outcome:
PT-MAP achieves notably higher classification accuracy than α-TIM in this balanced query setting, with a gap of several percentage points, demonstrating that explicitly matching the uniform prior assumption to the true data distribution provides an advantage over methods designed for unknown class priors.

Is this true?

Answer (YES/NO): YES